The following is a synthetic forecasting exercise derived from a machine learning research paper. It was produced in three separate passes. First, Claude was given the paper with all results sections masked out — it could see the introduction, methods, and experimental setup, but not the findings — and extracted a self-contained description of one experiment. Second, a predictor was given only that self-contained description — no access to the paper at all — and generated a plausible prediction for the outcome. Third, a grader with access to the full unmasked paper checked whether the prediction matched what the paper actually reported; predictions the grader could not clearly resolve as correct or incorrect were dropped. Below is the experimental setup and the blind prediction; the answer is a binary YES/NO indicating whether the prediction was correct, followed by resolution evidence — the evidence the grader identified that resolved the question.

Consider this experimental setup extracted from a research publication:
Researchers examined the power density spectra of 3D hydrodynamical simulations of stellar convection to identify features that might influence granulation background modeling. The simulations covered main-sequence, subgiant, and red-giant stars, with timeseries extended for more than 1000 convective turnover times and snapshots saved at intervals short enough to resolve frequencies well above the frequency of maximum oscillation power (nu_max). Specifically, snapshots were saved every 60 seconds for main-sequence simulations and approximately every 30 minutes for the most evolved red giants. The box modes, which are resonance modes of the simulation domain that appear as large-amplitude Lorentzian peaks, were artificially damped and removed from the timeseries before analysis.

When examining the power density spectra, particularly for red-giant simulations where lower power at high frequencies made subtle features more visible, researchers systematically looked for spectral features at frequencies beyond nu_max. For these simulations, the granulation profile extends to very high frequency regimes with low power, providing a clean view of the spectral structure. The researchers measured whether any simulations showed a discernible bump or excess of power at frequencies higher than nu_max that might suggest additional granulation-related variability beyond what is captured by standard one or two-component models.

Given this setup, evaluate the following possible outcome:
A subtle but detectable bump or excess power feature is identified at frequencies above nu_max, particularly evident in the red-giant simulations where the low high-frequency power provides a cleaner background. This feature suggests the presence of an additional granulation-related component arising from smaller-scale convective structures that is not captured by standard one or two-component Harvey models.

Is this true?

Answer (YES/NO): NO